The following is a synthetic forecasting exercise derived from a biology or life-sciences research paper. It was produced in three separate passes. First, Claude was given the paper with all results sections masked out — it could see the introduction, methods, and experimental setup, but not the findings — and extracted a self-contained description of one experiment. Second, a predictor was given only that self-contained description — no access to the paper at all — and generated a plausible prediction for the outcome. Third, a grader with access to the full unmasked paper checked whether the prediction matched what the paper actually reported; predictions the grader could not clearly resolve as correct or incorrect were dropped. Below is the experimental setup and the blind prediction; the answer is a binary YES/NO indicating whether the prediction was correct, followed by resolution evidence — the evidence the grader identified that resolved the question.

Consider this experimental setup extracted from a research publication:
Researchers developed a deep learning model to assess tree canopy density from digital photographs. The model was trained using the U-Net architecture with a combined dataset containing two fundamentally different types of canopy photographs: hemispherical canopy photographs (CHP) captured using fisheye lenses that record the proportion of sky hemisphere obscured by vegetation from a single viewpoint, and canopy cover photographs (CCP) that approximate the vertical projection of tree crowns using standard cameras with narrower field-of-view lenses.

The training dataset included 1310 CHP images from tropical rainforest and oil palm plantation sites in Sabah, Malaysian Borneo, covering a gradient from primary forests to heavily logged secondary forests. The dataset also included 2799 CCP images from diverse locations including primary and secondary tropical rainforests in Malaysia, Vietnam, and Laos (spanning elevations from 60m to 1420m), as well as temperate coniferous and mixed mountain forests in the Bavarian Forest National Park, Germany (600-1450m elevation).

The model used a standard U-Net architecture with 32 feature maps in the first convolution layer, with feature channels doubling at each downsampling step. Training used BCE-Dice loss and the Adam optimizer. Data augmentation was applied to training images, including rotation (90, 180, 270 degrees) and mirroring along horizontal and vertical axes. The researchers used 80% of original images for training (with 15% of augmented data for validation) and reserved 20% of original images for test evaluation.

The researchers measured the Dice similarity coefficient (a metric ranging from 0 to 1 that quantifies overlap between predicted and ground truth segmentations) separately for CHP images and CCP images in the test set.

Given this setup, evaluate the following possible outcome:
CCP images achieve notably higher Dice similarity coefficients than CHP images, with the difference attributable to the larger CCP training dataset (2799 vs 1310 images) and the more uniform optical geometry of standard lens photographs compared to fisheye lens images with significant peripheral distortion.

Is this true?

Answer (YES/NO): NO